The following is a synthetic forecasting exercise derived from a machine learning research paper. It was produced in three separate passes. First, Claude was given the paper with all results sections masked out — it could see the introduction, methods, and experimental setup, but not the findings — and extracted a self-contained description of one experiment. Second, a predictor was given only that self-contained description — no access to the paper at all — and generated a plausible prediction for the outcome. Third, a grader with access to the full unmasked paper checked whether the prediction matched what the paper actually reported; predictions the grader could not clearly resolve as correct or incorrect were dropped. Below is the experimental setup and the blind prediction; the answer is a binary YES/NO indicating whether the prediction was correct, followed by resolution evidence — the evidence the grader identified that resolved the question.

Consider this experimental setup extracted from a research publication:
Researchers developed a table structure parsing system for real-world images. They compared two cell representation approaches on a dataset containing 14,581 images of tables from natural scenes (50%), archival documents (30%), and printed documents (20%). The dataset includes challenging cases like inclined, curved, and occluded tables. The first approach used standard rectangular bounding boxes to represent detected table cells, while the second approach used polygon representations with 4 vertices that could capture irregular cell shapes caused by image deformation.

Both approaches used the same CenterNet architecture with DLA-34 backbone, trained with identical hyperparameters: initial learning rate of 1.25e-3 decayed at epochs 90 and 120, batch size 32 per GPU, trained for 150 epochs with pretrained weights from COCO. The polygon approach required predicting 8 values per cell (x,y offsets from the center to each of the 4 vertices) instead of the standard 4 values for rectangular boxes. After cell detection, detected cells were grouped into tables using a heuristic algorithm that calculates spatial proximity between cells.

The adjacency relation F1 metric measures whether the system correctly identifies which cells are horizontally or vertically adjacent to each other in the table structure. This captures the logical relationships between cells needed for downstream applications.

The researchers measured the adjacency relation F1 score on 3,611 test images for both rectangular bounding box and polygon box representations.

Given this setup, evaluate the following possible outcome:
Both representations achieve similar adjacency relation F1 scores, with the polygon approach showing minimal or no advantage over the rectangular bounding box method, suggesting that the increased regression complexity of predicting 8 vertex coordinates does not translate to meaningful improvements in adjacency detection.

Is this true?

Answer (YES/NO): NO